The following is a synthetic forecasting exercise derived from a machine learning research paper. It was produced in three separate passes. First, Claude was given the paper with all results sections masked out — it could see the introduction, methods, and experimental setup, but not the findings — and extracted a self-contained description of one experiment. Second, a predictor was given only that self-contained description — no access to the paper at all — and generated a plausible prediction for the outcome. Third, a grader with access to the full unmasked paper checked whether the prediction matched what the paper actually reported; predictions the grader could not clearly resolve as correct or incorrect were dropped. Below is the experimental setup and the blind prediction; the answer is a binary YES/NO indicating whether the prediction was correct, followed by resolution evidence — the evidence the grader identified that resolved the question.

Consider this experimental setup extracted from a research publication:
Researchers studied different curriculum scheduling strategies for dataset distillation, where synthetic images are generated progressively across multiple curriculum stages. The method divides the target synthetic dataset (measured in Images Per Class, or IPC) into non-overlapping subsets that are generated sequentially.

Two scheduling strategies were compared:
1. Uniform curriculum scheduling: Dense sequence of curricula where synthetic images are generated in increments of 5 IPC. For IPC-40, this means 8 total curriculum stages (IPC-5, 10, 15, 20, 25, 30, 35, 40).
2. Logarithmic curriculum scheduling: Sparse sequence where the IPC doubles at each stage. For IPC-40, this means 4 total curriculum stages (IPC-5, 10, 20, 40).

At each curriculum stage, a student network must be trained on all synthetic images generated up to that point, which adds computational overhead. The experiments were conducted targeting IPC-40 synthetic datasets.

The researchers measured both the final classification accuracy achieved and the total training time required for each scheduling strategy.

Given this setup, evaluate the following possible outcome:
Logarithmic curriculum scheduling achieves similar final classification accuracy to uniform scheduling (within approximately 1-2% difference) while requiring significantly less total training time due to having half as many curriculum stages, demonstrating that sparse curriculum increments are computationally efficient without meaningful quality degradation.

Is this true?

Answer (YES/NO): YES